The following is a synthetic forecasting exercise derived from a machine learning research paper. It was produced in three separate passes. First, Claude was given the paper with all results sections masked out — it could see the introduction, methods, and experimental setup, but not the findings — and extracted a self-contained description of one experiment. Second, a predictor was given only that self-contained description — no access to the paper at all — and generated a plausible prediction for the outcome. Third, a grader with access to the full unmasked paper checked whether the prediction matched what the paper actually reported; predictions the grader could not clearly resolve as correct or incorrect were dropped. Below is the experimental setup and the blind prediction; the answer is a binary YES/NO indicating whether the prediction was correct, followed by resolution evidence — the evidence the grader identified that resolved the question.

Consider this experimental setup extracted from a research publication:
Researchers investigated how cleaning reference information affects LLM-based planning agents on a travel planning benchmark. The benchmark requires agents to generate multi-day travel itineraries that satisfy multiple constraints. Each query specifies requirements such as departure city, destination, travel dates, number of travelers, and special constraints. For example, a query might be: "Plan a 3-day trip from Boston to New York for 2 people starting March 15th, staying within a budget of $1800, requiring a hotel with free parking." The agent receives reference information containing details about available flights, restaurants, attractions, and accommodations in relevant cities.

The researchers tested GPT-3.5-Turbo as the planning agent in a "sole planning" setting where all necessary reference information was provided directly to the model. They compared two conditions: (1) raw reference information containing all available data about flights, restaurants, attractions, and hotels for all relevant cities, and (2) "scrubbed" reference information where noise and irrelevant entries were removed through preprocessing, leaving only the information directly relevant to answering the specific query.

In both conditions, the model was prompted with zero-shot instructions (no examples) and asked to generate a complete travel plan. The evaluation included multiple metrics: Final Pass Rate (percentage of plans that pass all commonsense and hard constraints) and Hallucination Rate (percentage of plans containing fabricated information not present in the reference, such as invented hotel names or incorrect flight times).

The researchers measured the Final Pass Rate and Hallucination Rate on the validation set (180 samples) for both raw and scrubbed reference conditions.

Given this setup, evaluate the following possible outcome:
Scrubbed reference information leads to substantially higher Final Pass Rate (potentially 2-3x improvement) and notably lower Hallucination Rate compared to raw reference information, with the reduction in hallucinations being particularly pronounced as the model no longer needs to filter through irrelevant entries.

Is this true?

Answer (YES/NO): NO